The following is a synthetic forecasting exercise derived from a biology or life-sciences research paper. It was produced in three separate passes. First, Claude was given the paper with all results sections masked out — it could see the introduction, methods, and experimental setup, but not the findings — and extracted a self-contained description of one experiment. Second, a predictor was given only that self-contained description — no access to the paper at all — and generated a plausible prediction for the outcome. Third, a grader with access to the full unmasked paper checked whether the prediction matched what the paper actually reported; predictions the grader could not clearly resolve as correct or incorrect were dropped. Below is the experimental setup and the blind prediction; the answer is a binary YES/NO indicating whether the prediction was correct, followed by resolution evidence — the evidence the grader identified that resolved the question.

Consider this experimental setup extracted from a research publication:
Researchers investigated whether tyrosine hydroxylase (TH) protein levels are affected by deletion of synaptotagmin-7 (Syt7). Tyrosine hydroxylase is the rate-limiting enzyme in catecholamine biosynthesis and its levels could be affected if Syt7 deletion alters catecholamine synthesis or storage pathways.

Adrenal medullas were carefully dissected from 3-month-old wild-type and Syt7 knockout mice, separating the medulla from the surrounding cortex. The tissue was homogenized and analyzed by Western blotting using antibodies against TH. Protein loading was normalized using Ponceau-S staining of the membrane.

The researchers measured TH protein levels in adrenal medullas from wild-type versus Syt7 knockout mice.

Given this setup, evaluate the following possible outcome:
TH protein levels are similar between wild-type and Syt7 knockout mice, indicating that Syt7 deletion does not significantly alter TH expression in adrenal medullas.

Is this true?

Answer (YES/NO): YES